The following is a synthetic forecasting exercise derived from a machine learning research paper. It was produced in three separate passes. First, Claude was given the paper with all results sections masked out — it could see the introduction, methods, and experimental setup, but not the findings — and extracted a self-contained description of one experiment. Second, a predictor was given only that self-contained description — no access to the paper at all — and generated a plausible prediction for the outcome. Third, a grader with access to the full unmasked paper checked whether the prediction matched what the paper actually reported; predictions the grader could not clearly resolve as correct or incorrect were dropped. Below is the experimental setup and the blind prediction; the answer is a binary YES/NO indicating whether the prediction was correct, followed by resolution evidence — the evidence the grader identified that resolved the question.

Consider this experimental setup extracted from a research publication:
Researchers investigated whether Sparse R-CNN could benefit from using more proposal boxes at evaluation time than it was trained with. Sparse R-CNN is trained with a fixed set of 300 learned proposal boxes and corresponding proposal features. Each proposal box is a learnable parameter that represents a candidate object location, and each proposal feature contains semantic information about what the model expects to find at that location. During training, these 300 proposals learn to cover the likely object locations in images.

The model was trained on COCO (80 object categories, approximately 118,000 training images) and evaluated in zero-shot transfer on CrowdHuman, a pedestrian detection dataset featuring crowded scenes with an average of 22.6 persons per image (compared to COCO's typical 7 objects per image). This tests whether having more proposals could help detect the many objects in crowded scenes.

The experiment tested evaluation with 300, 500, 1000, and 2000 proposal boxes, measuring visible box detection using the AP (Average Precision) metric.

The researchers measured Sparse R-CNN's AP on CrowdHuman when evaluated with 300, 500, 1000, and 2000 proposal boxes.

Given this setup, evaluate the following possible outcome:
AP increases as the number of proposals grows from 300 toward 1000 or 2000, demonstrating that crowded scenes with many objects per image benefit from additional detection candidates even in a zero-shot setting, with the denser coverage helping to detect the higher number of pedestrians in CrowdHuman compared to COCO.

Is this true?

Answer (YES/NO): NO